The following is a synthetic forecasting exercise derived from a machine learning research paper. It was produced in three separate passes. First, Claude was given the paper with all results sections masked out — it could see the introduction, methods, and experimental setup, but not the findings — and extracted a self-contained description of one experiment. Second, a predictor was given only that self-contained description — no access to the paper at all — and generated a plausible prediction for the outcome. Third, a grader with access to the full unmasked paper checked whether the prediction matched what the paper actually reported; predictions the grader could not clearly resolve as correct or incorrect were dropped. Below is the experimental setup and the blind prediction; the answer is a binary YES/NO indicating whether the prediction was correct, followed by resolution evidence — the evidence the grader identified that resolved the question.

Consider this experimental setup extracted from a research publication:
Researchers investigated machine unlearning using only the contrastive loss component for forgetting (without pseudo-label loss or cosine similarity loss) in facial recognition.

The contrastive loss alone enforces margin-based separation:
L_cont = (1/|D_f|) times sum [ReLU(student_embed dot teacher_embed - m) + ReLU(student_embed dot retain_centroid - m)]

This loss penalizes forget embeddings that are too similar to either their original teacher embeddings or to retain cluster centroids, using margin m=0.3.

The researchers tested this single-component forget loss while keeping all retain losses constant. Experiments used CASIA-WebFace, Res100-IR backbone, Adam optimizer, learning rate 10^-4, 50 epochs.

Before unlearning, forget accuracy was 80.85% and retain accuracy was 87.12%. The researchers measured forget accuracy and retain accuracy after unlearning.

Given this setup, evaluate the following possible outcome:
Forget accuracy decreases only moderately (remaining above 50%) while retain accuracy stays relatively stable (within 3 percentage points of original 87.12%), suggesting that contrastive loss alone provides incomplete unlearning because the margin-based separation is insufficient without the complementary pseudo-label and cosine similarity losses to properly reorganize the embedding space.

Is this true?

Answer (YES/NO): NO